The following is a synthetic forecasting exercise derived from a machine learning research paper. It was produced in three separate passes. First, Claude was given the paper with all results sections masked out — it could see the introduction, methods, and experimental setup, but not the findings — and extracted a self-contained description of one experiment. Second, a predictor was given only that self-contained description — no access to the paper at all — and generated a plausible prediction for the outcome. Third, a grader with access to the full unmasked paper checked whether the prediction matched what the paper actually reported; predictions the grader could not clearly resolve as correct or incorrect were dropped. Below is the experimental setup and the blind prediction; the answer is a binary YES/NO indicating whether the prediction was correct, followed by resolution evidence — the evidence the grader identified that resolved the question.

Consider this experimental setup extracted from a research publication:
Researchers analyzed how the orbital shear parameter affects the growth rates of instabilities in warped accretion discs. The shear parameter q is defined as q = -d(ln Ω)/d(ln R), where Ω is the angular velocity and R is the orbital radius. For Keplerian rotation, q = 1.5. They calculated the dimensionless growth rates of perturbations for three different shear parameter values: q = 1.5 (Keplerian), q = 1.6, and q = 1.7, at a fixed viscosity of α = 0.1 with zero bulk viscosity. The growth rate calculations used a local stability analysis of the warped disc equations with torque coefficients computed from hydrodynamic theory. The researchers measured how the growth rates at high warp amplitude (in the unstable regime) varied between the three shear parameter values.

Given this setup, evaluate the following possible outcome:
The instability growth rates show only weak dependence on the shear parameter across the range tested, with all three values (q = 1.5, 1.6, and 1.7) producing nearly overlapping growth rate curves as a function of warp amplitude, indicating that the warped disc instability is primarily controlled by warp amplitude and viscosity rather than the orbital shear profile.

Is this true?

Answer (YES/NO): NO